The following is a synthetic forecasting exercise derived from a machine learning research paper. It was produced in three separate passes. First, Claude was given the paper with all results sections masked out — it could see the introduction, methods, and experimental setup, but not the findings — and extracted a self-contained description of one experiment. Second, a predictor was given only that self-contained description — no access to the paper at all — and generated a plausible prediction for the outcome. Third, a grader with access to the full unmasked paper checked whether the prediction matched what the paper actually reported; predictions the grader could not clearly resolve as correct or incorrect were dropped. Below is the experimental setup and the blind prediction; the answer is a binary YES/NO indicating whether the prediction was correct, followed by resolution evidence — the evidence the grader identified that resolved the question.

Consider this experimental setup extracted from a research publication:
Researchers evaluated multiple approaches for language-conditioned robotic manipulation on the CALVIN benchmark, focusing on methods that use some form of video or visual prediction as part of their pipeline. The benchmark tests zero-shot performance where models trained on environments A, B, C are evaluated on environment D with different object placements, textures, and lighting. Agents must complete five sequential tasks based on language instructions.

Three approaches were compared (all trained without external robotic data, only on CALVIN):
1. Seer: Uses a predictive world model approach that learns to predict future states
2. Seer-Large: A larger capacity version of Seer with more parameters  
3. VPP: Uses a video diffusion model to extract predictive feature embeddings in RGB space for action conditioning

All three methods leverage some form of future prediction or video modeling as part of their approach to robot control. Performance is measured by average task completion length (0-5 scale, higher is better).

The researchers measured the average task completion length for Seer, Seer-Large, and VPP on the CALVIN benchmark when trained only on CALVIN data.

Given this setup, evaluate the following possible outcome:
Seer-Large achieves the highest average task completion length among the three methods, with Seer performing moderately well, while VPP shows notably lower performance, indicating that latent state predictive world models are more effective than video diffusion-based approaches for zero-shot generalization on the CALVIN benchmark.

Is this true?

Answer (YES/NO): NO